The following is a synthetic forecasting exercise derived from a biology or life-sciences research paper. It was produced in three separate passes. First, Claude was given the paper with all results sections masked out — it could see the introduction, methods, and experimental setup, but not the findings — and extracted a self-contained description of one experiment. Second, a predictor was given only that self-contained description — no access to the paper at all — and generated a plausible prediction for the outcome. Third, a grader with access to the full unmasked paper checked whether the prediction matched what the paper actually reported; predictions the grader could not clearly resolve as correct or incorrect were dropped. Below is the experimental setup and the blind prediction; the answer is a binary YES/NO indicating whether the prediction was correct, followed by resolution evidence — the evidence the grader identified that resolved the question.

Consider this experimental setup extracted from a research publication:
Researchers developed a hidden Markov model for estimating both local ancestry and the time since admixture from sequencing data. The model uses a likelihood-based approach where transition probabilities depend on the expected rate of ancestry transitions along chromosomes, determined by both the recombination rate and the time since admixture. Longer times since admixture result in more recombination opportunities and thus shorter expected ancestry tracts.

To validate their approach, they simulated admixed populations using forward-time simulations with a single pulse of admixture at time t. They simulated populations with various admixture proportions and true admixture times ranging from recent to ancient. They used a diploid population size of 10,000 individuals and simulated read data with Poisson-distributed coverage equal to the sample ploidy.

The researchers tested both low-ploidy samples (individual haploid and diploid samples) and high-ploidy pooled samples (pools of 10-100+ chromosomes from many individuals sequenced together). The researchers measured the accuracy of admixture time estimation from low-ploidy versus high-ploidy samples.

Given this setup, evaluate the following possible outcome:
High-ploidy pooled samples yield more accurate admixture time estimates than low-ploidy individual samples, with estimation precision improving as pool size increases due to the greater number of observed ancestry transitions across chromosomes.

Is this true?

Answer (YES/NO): NO